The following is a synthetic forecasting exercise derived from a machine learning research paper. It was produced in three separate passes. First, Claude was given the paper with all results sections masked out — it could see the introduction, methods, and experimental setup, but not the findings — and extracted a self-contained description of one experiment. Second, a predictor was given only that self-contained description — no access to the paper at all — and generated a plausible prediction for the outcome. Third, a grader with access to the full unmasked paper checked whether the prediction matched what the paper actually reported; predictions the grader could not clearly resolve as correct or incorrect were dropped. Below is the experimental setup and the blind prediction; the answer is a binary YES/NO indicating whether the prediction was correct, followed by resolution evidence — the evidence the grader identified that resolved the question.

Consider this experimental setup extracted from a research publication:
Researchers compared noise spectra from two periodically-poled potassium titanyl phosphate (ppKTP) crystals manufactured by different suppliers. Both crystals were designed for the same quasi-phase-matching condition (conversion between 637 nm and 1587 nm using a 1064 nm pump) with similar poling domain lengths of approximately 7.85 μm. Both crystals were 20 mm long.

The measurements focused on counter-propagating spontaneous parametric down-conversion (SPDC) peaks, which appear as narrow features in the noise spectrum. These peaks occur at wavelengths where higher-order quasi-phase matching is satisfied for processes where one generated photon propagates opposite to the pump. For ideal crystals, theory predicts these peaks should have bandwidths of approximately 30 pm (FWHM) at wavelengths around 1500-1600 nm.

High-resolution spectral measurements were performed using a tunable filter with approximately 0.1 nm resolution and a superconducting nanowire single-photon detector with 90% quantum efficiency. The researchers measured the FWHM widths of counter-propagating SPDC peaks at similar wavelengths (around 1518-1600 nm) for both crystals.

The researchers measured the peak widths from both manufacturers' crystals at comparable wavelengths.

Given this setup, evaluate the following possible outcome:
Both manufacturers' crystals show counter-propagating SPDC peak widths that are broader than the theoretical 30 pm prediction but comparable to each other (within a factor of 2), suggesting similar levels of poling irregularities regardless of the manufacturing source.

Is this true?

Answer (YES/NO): NO